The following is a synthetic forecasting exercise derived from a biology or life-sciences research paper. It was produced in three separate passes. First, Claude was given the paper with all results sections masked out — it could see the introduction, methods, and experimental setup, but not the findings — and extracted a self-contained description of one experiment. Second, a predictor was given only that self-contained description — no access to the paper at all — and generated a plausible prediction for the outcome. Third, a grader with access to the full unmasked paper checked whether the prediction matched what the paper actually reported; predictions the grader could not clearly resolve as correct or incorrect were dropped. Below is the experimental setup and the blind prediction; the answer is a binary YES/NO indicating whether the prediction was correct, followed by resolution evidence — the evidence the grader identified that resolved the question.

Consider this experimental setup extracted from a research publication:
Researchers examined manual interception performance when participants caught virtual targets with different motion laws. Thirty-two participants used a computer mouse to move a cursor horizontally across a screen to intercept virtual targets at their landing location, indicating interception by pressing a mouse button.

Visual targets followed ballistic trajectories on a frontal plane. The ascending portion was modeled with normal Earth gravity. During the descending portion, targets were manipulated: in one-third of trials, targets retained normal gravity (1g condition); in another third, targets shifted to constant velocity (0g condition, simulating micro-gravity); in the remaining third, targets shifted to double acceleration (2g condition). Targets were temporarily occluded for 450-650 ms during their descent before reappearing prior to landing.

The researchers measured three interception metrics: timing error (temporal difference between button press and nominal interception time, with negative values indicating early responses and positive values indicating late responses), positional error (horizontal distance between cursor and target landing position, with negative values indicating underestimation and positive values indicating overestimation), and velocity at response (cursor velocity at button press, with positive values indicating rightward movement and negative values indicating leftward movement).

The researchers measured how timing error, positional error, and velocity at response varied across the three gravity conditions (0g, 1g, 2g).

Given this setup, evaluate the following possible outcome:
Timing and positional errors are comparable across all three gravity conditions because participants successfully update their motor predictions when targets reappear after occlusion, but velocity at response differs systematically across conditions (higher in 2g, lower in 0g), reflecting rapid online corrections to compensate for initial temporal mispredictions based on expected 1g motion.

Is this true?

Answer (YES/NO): NO